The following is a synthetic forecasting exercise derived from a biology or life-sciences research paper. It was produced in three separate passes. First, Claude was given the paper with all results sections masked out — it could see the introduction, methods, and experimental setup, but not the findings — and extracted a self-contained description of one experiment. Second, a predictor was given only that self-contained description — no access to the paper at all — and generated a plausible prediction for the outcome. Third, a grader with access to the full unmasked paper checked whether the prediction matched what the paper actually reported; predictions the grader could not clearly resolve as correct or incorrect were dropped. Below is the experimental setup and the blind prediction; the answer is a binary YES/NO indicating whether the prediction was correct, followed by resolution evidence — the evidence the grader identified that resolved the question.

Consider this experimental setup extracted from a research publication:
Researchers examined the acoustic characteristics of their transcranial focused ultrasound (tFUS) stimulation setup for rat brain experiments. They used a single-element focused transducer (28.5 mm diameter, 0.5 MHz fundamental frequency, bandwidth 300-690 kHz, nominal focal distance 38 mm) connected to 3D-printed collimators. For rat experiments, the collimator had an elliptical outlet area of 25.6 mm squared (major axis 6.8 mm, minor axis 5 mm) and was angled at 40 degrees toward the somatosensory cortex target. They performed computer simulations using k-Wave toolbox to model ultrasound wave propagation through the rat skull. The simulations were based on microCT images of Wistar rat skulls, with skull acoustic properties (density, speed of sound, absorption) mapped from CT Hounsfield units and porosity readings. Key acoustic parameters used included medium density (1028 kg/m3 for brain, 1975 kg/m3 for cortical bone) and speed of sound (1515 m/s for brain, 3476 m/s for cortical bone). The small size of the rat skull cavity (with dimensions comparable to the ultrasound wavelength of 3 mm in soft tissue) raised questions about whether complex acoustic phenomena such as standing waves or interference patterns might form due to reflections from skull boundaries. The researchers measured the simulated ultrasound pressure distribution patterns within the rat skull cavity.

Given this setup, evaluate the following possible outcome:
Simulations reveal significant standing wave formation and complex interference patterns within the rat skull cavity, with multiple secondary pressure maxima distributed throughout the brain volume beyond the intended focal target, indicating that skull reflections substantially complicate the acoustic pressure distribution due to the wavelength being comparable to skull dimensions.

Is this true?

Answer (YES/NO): NO